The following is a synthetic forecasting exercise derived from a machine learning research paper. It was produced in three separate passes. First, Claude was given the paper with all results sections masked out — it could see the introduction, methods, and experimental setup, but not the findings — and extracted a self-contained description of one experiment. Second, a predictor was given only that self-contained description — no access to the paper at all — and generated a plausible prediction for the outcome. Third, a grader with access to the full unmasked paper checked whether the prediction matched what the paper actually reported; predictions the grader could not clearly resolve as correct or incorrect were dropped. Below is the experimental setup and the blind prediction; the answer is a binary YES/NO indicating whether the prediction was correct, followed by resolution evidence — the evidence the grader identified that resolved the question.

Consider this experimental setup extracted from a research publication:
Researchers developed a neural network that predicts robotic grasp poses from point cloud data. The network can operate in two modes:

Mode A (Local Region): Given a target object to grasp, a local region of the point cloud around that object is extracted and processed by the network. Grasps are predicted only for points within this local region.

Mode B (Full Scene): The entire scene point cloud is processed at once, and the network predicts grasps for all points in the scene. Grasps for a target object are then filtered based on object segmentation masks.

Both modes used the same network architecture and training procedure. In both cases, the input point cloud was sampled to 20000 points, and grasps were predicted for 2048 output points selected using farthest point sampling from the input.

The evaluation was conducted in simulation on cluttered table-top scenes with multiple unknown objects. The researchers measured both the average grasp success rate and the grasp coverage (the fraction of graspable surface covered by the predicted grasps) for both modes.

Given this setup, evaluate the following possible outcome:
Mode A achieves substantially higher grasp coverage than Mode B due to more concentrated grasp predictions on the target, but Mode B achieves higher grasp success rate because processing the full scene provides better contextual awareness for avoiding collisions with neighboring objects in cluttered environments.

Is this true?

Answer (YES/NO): NO